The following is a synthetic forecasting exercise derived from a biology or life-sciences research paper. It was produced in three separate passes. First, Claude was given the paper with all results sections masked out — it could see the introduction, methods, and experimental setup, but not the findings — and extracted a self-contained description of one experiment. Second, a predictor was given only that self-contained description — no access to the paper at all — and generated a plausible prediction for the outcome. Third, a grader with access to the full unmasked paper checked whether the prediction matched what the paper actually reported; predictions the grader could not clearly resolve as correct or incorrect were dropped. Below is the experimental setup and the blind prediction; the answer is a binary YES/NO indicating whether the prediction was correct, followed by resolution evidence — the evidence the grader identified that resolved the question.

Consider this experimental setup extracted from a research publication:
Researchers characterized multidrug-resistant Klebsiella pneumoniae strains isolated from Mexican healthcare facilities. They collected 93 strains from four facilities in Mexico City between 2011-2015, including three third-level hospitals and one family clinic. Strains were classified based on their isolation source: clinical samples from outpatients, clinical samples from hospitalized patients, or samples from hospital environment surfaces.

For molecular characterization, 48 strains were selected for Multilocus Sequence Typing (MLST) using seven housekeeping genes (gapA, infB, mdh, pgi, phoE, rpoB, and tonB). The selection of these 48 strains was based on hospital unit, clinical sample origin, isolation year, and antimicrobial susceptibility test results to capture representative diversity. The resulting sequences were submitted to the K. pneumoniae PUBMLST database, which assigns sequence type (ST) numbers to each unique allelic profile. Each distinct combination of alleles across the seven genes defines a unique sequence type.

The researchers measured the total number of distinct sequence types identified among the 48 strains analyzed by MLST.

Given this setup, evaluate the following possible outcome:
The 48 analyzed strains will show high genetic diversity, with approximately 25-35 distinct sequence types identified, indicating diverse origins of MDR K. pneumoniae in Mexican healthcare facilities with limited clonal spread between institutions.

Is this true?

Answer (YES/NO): NO